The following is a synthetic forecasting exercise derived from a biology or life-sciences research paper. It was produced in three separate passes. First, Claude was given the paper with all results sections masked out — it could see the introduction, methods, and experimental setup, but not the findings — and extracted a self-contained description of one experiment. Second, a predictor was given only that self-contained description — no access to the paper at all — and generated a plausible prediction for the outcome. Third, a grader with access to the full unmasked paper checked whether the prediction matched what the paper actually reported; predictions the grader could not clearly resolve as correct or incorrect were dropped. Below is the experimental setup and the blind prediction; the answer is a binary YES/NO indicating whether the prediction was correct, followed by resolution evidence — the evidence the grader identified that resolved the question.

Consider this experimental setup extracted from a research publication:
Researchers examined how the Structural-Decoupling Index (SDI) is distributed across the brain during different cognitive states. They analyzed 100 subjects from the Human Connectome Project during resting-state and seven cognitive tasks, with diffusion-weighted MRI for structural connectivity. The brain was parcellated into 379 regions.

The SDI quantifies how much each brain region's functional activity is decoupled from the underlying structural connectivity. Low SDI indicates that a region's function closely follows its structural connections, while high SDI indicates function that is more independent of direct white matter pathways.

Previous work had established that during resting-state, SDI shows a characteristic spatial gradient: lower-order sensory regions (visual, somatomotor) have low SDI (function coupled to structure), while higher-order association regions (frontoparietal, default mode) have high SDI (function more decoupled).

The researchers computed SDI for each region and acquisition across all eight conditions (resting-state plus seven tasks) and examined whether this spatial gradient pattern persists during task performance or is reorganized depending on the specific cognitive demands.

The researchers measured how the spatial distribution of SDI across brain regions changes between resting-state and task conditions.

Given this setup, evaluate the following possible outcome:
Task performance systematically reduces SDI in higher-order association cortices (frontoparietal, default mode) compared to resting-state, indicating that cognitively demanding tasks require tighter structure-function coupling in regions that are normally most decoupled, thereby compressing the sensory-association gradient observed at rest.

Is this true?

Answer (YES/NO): NO